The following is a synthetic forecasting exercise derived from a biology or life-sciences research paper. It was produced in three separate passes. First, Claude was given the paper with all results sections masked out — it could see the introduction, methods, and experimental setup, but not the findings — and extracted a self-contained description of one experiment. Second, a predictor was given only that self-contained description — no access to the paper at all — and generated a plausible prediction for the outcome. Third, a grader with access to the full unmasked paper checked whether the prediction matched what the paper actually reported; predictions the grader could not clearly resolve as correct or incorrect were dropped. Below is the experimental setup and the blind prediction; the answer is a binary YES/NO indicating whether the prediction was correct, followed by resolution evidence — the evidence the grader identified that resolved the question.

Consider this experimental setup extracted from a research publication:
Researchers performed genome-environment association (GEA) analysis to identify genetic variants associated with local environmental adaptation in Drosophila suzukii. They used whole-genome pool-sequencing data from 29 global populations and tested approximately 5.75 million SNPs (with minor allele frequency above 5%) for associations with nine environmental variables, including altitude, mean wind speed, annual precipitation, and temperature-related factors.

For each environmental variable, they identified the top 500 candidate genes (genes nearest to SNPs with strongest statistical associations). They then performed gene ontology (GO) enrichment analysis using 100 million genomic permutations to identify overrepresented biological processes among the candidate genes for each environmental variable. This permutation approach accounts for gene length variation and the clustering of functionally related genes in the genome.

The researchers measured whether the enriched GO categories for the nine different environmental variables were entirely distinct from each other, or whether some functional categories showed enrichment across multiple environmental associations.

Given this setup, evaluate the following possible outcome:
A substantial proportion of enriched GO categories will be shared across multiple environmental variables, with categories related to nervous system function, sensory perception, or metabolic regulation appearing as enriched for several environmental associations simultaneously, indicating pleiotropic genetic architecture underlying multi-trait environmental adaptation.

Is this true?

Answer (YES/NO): YES